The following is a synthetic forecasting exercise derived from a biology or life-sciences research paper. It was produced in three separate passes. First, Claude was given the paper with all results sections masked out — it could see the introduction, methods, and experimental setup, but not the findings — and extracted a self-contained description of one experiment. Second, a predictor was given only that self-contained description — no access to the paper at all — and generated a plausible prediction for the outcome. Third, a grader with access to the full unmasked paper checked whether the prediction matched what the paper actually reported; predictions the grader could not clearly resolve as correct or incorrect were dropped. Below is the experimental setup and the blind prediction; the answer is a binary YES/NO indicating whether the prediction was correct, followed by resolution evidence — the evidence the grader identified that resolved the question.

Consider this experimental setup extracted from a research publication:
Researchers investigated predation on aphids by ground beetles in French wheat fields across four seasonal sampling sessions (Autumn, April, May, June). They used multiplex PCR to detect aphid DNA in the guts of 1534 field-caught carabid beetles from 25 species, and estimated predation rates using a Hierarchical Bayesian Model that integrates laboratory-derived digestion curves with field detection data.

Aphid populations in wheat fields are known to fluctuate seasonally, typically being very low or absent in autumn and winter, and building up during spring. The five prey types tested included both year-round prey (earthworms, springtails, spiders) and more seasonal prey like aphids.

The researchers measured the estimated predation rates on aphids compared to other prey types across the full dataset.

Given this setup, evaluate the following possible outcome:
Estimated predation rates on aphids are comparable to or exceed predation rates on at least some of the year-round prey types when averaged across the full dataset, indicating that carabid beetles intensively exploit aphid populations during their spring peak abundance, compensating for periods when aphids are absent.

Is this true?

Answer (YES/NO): NO